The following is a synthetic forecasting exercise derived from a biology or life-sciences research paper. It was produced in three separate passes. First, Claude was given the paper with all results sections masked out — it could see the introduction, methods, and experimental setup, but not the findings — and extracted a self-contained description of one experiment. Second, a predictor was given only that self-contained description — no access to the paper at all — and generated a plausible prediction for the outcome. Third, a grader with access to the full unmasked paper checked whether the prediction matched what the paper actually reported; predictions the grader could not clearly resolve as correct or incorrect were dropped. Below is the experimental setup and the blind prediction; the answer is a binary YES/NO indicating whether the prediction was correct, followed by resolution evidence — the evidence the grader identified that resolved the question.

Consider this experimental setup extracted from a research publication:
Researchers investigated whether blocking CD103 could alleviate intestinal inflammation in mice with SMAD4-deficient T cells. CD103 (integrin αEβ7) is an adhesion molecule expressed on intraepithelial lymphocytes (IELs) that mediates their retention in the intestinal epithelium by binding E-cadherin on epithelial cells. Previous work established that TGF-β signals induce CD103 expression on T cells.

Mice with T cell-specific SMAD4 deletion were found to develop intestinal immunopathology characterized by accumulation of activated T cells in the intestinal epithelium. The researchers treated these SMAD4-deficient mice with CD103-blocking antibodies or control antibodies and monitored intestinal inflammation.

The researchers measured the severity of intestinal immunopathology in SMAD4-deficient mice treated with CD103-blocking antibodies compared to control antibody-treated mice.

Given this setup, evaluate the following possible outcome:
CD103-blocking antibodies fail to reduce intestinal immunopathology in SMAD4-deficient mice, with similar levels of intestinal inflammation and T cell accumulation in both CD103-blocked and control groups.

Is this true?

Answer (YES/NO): NO